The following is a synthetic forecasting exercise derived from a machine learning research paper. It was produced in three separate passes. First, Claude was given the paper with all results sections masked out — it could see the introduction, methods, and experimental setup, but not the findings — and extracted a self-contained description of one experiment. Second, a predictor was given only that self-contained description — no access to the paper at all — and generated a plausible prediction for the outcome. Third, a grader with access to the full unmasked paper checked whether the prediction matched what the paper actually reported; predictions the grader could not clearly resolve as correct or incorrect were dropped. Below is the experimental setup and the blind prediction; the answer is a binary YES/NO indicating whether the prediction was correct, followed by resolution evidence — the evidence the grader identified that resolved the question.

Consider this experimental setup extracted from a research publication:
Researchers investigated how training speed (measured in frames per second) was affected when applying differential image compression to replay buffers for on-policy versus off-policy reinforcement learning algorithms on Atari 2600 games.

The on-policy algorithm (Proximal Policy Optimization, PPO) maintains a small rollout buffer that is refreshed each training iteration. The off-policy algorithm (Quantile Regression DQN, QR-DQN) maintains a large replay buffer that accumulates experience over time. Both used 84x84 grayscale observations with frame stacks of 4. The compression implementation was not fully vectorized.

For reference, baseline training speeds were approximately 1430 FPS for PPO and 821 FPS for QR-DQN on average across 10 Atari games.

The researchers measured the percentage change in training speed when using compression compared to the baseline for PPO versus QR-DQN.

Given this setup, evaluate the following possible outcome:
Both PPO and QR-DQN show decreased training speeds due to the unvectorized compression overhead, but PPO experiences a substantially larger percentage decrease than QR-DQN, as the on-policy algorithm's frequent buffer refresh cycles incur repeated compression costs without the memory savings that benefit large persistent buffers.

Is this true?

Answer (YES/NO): NO